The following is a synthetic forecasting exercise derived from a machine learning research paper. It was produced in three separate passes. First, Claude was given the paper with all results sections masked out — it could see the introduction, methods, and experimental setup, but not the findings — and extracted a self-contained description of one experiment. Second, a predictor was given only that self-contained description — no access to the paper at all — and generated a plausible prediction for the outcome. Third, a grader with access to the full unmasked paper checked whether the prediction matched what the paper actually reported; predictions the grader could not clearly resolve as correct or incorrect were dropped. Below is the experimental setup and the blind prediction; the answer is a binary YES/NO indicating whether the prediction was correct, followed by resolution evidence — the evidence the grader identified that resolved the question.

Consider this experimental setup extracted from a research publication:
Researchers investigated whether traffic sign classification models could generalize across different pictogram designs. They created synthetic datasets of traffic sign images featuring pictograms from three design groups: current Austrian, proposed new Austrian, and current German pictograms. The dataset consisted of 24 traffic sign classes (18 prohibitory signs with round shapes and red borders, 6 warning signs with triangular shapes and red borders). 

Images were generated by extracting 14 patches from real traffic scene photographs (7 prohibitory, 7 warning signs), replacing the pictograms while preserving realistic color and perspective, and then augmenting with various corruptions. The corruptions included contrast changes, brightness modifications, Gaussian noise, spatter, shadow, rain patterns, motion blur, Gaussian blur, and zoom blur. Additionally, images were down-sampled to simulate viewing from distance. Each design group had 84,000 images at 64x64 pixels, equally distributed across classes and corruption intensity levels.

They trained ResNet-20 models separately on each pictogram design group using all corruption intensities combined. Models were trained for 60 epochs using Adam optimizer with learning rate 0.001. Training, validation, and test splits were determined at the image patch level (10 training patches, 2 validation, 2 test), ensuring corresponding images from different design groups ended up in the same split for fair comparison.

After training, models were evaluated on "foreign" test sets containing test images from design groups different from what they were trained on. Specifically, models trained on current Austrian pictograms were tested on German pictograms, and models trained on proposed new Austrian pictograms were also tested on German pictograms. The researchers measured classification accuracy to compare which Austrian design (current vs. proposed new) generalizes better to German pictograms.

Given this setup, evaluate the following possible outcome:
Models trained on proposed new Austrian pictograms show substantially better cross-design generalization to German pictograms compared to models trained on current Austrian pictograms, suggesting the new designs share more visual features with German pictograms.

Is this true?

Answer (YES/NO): NO